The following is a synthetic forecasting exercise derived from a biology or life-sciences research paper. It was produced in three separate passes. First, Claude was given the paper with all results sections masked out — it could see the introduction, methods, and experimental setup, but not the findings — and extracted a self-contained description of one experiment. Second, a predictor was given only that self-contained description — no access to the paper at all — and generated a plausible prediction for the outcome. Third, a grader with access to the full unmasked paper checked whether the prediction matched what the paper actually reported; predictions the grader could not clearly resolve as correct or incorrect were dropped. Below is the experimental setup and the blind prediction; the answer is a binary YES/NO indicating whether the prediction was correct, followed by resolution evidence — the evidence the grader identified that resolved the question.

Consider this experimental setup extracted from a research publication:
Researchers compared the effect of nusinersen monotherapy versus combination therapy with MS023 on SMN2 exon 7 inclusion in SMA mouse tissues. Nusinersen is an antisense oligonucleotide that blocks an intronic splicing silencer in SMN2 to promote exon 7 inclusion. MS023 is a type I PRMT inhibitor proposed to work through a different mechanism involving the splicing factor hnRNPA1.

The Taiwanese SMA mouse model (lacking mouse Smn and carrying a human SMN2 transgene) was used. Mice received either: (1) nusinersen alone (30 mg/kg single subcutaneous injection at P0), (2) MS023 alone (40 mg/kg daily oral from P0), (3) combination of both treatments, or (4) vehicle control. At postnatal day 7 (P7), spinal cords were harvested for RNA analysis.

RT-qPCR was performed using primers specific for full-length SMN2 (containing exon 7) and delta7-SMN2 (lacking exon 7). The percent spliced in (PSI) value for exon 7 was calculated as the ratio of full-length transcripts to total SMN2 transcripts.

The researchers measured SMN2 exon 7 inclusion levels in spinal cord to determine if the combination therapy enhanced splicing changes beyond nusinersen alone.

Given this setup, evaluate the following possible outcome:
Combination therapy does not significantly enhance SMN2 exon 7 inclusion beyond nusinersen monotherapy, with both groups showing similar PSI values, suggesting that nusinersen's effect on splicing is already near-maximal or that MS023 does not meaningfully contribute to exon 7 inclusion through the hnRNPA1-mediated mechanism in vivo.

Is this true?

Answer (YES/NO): NO